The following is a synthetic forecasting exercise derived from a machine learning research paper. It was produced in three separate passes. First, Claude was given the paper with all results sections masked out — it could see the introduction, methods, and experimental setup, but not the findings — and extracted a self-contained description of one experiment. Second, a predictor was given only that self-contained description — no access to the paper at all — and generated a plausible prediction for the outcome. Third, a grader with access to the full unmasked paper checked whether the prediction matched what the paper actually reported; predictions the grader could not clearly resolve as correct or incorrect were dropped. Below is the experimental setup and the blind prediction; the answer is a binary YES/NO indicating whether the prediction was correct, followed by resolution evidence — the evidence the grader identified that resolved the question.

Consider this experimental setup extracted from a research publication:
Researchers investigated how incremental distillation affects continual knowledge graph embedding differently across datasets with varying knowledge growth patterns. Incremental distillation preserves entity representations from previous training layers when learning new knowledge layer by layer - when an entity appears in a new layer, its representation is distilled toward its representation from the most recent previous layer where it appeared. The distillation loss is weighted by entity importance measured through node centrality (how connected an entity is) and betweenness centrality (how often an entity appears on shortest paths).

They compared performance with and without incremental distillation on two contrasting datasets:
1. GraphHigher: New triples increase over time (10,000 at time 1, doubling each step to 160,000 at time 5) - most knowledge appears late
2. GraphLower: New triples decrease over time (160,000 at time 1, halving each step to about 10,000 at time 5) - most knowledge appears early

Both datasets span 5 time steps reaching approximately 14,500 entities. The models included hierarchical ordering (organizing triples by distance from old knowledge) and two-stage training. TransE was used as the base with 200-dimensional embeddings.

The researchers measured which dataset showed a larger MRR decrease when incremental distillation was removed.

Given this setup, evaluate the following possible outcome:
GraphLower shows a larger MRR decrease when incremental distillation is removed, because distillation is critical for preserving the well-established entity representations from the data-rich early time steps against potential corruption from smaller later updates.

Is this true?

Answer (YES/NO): YES